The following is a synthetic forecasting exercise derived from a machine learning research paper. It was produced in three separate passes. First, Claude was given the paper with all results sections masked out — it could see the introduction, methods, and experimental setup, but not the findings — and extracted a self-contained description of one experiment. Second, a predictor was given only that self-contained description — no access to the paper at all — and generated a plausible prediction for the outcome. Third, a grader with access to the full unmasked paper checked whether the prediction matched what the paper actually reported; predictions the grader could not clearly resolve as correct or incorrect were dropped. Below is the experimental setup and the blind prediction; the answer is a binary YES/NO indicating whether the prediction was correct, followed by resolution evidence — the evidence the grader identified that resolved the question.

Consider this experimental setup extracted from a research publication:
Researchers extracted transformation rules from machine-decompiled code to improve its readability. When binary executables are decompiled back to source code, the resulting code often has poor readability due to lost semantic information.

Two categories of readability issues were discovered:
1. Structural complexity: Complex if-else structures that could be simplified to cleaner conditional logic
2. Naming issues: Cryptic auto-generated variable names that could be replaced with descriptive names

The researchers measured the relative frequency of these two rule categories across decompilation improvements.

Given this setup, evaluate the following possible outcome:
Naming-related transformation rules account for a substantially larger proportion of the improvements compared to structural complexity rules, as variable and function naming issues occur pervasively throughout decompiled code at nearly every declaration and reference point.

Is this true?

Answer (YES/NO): NO